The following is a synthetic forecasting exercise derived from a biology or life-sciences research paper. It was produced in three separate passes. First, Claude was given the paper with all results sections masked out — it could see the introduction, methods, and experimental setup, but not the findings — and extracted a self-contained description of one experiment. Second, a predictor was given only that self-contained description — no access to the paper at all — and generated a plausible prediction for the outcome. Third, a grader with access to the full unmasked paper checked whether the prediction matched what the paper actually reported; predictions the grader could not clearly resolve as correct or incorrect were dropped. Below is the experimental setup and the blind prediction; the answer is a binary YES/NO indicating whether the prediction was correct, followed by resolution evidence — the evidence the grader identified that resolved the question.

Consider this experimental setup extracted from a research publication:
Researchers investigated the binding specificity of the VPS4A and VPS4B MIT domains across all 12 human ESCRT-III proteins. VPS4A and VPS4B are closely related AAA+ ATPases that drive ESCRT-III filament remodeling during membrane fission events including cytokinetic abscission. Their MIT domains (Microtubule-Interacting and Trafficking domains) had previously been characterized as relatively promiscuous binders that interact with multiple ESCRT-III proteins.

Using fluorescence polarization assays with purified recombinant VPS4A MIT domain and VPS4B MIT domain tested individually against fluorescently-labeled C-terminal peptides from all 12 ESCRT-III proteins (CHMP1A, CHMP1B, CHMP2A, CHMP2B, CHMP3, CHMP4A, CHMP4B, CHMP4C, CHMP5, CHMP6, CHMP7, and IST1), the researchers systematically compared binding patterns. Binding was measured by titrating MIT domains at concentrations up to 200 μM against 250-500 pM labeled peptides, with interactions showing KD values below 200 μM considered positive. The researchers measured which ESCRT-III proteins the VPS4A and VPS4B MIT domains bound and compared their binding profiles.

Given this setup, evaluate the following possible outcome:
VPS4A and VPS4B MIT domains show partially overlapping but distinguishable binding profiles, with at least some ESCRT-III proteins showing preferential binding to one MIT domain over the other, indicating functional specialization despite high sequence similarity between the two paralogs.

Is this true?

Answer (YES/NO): YES